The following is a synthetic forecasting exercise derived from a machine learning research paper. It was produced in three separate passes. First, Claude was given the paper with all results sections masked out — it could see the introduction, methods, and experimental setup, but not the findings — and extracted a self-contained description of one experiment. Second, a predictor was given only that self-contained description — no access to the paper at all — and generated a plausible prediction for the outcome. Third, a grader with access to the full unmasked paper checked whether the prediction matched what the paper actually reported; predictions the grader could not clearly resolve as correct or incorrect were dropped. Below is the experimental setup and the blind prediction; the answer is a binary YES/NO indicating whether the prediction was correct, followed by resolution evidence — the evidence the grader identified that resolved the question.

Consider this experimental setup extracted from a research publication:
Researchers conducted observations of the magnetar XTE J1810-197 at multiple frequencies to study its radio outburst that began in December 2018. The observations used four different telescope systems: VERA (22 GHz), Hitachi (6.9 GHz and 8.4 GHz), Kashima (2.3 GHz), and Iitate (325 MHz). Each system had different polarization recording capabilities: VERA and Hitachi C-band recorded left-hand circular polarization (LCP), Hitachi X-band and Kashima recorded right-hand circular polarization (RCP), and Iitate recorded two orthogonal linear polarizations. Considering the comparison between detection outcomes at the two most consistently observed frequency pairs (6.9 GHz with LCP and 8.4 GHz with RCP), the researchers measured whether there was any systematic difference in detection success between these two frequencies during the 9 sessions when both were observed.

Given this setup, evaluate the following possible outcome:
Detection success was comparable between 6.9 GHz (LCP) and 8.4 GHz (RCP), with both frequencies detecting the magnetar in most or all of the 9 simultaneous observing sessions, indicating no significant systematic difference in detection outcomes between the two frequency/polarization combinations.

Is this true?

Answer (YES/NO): YES